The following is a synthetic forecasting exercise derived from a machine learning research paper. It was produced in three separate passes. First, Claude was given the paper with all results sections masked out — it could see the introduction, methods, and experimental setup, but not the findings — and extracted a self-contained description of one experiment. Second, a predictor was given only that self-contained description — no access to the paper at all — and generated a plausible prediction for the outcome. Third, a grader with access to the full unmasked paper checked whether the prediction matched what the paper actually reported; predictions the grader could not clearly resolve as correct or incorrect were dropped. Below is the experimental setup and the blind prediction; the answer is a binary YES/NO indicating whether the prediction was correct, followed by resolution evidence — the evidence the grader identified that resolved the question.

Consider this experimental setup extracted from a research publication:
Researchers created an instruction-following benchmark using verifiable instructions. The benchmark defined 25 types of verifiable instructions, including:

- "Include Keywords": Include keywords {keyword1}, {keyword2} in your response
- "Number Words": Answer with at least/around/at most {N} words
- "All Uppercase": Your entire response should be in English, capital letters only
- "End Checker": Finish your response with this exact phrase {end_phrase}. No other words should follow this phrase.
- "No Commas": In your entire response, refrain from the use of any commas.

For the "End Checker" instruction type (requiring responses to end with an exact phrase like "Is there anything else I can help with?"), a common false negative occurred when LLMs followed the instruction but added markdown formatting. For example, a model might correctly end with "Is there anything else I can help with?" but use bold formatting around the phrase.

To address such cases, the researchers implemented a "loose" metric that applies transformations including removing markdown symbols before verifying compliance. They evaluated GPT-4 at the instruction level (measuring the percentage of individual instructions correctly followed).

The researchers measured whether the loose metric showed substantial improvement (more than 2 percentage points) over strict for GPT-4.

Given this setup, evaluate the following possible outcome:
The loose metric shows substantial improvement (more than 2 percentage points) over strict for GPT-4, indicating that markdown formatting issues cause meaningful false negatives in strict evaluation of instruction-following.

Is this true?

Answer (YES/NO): NO